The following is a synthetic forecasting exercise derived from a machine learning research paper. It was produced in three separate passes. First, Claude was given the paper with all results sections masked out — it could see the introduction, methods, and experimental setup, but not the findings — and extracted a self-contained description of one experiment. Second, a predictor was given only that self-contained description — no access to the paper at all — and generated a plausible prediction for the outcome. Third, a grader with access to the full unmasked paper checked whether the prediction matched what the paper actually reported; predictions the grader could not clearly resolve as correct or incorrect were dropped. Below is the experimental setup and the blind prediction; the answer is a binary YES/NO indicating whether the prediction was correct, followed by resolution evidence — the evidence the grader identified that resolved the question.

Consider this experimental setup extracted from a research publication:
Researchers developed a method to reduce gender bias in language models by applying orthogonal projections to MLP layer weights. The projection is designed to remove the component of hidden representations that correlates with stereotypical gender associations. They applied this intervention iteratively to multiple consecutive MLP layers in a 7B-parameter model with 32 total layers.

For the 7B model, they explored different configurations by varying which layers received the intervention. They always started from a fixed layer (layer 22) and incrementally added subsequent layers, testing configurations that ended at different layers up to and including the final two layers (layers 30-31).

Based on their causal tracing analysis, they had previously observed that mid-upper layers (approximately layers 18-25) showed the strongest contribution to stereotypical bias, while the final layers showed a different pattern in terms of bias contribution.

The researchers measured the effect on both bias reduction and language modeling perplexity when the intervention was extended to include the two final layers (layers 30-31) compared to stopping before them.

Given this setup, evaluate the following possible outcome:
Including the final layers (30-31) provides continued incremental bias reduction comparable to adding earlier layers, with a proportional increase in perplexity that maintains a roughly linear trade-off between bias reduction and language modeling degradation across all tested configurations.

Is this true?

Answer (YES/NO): NO